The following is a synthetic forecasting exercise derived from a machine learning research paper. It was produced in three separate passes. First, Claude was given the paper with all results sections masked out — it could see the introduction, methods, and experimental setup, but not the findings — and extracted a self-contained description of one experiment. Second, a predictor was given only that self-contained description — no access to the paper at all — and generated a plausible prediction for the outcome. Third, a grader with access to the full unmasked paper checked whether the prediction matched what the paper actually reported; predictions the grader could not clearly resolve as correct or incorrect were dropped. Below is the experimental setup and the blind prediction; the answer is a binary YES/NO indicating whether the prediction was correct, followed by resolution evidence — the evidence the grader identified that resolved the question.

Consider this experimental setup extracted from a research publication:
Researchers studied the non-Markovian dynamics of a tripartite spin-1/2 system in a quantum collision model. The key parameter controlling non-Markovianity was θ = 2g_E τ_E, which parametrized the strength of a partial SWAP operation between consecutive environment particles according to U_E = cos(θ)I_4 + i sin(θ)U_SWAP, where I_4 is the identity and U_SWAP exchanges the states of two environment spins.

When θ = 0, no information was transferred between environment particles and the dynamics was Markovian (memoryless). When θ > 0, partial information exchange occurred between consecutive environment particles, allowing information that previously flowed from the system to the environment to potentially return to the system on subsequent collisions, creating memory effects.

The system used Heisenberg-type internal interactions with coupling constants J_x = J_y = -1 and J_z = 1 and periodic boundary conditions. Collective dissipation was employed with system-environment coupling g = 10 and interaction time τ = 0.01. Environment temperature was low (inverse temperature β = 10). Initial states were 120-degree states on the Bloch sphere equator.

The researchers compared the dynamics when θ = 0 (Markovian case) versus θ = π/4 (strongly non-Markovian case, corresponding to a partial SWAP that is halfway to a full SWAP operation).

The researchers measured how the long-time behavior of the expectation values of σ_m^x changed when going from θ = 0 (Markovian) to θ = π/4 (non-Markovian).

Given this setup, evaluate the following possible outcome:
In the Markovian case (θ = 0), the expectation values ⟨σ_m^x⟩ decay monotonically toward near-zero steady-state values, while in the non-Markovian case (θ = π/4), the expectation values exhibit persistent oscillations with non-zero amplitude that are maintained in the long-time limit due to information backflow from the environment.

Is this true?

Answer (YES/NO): NO